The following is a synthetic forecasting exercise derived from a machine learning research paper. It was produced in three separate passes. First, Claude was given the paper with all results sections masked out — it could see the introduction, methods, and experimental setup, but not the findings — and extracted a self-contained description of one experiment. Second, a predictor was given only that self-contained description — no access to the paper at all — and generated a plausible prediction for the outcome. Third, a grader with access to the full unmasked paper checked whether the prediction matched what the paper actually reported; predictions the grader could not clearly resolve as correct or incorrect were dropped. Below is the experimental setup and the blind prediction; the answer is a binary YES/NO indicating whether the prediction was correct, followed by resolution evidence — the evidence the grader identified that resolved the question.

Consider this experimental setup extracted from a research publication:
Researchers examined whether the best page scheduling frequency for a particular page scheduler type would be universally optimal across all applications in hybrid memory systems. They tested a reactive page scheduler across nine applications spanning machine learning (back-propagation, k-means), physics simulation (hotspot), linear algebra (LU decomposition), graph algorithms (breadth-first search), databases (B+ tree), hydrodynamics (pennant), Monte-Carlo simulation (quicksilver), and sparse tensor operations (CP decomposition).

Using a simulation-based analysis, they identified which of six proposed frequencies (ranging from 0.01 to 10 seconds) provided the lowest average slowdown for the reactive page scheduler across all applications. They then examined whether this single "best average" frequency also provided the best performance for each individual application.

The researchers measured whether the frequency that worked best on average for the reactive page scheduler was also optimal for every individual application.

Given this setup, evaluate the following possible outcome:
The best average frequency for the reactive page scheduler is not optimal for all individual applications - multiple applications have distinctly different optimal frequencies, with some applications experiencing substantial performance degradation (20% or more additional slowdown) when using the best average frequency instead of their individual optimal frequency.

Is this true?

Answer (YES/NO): NO